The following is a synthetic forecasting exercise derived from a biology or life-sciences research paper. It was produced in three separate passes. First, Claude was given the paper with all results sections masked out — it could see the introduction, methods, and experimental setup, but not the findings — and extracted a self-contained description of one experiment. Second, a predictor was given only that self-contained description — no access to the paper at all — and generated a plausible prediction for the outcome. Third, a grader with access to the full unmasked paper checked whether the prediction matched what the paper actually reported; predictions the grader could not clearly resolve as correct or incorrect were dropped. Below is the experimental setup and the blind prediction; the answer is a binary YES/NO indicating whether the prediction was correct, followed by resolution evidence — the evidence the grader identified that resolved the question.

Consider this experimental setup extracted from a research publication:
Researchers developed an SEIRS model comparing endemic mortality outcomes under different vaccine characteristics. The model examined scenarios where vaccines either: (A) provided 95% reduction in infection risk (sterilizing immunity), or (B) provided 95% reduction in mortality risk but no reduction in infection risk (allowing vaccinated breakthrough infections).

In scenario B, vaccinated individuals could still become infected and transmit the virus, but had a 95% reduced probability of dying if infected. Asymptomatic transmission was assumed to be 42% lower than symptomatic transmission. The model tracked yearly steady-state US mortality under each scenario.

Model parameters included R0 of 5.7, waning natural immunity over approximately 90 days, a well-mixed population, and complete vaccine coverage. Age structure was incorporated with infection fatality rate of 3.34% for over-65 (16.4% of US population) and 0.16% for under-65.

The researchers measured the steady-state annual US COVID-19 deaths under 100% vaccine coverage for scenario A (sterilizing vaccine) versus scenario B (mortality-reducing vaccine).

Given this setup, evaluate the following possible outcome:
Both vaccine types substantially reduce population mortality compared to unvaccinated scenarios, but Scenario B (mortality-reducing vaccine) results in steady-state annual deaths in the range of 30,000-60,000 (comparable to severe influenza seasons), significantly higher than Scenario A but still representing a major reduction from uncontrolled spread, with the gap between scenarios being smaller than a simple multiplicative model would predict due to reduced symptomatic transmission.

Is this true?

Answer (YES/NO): NO